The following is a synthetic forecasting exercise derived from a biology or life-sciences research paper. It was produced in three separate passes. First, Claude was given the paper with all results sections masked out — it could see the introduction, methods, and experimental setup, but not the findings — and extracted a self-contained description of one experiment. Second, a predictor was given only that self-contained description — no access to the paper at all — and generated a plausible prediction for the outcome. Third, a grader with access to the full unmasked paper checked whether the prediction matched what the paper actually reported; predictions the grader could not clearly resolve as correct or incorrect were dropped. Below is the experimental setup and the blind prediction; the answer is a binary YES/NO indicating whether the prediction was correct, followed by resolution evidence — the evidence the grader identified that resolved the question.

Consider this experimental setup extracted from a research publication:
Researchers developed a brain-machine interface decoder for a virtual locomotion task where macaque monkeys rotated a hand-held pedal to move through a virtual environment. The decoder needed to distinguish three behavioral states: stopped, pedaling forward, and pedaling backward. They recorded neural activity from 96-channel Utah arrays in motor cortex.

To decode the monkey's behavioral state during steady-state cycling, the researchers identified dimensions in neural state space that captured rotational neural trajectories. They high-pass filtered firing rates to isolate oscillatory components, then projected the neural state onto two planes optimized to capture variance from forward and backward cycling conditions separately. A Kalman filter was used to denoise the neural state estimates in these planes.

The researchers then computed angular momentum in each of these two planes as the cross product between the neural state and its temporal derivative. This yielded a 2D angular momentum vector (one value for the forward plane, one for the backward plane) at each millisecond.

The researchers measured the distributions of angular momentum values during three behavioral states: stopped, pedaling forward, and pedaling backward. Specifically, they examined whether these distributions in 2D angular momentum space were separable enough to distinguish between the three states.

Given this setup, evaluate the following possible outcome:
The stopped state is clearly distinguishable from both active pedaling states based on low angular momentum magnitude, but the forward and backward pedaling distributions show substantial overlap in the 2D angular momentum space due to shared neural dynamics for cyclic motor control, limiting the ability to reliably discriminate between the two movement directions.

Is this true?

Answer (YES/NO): NO